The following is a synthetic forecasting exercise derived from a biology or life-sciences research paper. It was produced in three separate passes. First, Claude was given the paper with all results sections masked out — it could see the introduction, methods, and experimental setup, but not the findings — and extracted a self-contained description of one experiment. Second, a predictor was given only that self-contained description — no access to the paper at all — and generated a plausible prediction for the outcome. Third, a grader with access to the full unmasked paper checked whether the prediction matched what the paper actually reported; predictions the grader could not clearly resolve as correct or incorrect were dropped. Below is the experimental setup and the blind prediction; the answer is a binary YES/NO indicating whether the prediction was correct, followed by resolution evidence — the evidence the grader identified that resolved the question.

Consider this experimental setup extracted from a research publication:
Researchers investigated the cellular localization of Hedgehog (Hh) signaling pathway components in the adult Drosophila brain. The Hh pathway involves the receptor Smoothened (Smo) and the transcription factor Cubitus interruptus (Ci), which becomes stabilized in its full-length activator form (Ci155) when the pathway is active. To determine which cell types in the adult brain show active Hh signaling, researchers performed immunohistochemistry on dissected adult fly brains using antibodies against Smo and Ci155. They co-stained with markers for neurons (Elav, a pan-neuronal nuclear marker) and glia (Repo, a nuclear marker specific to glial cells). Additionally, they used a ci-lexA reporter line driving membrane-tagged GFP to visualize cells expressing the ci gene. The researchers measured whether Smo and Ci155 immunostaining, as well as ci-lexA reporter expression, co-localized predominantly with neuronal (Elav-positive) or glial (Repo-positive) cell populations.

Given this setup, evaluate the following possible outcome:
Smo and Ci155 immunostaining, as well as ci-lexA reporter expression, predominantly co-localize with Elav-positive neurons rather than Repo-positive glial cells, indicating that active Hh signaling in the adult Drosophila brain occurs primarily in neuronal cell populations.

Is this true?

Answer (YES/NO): NO